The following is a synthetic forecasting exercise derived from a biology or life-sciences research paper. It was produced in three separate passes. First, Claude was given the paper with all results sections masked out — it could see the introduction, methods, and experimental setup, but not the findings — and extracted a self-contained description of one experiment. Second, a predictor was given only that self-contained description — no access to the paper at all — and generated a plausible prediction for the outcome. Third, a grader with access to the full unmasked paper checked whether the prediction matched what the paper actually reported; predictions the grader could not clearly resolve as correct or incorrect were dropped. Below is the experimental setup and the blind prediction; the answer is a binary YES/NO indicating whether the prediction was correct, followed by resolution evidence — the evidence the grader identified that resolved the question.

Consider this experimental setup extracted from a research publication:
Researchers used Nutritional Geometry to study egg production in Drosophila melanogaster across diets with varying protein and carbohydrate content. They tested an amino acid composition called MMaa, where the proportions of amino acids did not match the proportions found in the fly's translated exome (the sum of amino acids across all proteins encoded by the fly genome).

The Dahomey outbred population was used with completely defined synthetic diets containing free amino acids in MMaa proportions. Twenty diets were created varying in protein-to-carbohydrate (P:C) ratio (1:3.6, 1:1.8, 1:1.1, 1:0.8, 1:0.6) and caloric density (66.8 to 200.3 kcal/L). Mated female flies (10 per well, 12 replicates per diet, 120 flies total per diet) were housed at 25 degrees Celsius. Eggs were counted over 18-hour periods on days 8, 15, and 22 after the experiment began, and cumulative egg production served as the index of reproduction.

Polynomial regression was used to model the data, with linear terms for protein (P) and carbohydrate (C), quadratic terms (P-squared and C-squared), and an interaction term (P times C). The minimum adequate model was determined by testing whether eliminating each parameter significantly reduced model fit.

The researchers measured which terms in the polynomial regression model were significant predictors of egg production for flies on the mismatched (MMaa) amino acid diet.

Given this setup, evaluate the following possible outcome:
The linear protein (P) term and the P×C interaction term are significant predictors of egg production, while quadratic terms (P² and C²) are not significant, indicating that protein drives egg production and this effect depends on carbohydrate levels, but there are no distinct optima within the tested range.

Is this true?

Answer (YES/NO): NO